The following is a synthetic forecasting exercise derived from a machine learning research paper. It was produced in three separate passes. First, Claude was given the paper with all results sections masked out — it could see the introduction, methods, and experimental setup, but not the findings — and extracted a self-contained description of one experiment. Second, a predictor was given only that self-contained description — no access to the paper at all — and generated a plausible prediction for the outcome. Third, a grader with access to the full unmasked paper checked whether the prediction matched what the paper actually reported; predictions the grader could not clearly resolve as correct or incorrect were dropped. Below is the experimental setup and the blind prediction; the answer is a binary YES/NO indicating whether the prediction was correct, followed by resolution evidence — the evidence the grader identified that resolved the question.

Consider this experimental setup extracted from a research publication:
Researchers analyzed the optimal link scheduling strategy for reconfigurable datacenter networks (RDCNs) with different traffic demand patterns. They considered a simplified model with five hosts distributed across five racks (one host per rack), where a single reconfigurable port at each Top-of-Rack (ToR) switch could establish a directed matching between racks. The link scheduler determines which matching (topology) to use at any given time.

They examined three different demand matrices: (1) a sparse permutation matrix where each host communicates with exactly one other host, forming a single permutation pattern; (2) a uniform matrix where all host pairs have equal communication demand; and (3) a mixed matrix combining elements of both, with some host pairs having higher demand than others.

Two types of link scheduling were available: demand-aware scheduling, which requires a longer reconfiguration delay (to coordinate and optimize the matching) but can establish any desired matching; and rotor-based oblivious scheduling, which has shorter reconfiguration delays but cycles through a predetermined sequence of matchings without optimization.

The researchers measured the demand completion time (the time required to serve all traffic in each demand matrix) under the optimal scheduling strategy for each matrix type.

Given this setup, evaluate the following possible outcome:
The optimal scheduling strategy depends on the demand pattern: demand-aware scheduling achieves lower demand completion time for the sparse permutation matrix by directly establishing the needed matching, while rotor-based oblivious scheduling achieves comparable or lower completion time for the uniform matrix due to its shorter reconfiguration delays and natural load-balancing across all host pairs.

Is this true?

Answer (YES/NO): YES